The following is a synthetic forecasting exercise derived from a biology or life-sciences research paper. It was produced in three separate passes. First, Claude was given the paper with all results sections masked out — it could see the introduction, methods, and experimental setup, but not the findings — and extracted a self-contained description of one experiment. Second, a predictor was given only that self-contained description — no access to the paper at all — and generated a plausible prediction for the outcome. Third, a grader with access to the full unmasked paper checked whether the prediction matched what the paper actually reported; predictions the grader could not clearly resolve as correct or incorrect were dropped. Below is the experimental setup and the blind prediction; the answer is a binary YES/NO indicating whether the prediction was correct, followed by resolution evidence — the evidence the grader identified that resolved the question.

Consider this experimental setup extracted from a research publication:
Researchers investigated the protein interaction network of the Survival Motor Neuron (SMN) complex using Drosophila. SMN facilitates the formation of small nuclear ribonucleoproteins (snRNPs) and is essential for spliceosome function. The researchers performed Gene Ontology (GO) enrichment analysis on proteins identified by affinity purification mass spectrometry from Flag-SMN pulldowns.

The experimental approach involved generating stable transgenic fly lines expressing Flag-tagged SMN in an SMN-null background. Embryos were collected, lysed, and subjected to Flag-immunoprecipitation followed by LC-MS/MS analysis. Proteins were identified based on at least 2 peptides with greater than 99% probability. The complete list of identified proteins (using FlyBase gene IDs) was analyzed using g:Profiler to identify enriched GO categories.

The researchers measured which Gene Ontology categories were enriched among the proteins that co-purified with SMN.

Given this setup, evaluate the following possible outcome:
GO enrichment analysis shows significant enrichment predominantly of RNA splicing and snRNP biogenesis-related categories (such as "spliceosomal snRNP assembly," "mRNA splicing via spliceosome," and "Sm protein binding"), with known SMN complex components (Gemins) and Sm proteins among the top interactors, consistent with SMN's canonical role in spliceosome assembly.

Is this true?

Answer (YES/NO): YES